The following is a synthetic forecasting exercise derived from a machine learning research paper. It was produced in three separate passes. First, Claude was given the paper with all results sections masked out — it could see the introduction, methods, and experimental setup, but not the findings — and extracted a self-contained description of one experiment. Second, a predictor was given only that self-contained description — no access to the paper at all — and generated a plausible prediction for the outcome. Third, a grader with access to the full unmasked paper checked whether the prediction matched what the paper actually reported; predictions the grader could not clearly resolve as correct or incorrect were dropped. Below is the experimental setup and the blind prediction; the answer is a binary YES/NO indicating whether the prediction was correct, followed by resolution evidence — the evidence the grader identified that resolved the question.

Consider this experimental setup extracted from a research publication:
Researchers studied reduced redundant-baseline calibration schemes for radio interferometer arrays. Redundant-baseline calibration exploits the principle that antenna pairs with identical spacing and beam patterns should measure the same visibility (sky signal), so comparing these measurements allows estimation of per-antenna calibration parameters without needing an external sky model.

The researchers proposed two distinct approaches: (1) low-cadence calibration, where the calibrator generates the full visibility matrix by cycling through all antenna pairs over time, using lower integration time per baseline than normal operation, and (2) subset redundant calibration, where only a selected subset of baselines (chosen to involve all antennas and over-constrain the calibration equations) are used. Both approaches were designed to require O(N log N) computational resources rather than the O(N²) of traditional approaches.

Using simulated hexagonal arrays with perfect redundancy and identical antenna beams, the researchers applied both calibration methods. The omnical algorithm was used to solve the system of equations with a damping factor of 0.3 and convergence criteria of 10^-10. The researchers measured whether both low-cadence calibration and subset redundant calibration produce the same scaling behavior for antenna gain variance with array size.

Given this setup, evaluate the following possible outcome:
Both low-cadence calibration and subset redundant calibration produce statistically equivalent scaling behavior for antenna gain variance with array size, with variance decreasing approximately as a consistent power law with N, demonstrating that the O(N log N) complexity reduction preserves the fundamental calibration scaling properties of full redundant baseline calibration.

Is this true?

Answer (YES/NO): NO